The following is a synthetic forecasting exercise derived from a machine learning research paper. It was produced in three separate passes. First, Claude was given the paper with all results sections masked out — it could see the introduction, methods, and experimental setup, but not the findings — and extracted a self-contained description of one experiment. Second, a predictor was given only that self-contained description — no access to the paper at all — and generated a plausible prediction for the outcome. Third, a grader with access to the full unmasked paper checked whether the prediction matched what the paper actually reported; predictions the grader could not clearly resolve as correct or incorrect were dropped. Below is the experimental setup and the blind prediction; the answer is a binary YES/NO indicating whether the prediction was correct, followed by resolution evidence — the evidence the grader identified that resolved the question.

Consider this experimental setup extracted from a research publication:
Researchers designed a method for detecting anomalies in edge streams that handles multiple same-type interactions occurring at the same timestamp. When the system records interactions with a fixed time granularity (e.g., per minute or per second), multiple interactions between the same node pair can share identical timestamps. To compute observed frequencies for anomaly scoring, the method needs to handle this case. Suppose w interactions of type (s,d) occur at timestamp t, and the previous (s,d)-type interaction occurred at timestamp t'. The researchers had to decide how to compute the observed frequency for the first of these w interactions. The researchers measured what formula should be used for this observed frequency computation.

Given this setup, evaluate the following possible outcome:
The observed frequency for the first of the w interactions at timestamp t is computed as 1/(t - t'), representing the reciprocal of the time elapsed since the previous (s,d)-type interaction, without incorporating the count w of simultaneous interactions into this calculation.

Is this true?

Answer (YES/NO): NO